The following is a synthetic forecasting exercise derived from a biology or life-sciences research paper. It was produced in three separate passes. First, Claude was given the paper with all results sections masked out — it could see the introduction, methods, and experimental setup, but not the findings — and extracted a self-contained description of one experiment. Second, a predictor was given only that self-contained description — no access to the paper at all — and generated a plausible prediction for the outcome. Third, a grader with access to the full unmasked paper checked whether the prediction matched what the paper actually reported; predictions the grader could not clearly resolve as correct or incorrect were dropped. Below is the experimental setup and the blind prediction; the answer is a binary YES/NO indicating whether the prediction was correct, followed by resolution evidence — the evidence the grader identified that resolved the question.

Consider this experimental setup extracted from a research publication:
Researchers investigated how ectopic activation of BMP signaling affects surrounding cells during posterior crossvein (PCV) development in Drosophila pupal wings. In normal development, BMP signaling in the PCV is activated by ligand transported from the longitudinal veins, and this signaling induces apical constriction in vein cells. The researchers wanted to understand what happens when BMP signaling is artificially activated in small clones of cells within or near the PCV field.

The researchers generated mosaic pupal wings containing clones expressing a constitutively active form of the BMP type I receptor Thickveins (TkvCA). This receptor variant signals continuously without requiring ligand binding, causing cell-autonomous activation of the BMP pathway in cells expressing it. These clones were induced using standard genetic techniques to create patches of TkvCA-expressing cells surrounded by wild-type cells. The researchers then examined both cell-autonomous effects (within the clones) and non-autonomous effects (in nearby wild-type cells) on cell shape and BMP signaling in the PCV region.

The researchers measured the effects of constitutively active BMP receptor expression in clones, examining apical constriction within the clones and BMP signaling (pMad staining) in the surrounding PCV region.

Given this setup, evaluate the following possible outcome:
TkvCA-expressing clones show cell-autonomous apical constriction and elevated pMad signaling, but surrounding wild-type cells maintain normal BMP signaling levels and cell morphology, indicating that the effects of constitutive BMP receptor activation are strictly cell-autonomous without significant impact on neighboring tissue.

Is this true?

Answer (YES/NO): NO